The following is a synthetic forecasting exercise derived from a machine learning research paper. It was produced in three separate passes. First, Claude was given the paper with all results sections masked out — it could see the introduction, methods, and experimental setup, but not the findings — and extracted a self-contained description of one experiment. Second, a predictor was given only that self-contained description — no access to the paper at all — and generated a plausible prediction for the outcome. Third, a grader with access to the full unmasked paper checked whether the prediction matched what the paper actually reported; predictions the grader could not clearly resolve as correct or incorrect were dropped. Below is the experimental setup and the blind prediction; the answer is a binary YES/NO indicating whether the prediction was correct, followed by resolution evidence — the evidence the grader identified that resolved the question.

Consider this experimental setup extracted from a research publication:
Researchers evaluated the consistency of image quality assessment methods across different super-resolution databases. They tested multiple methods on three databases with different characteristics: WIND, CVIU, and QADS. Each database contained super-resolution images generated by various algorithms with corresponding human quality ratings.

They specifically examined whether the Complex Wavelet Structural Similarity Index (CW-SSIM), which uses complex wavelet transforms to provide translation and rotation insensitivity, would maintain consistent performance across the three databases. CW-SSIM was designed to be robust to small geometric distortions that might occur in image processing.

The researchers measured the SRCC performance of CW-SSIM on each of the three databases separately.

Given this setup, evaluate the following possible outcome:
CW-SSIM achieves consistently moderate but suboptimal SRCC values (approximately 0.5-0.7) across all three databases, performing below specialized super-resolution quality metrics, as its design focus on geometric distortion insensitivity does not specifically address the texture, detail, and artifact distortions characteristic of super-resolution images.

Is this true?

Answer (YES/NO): NO